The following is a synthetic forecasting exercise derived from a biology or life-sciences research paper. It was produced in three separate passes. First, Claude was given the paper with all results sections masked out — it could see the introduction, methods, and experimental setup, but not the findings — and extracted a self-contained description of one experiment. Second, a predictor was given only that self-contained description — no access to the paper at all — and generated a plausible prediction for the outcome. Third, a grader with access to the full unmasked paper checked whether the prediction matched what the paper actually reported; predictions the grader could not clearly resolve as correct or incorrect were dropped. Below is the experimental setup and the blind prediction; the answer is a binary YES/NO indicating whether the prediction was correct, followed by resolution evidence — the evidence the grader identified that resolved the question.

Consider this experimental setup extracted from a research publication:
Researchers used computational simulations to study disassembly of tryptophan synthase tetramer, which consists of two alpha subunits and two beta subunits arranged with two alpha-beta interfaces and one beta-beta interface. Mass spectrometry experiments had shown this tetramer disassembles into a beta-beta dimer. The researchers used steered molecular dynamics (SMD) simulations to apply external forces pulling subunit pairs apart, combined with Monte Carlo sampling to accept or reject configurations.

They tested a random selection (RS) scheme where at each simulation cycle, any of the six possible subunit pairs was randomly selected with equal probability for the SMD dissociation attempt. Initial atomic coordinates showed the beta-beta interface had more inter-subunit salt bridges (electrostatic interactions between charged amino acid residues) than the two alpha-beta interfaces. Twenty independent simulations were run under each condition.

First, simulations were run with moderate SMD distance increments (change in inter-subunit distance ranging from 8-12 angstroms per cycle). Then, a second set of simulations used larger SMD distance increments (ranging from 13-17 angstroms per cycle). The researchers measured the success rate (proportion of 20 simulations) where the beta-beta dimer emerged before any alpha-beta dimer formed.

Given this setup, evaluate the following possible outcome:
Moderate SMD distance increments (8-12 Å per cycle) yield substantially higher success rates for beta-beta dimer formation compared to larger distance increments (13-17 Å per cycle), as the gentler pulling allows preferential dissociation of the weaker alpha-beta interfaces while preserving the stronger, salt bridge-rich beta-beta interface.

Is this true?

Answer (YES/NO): YES